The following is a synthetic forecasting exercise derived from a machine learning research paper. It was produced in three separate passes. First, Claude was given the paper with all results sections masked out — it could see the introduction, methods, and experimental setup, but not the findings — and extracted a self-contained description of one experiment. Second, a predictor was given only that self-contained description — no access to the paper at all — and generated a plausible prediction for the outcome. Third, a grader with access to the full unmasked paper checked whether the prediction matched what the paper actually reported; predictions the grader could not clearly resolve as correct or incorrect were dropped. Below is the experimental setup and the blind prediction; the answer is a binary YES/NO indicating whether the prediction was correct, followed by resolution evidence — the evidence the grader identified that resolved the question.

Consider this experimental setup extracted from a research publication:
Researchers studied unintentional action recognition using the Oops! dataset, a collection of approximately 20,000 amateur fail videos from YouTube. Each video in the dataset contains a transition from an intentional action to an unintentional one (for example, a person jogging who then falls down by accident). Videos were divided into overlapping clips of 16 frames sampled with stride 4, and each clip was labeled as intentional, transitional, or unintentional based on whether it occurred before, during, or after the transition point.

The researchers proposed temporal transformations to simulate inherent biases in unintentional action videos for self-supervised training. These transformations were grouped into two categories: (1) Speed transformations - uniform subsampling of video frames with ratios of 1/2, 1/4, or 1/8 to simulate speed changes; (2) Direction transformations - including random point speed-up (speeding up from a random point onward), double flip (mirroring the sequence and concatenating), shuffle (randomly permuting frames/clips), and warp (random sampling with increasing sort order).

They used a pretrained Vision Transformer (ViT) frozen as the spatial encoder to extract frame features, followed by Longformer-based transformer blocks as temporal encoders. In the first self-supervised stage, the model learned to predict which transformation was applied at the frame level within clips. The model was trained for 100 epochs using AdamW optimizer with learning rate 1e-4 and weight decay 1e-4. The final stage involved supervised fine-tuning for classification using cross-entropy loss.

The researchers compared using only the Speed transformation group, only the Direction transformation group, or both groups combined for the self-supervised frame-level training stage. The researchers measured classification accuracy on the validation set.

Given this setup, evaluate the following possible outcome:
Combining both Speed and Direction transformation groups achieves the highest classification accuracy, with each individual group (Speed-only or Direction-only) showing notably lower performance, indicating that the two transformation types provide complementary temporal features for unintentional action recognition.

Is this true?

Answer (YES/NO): YES